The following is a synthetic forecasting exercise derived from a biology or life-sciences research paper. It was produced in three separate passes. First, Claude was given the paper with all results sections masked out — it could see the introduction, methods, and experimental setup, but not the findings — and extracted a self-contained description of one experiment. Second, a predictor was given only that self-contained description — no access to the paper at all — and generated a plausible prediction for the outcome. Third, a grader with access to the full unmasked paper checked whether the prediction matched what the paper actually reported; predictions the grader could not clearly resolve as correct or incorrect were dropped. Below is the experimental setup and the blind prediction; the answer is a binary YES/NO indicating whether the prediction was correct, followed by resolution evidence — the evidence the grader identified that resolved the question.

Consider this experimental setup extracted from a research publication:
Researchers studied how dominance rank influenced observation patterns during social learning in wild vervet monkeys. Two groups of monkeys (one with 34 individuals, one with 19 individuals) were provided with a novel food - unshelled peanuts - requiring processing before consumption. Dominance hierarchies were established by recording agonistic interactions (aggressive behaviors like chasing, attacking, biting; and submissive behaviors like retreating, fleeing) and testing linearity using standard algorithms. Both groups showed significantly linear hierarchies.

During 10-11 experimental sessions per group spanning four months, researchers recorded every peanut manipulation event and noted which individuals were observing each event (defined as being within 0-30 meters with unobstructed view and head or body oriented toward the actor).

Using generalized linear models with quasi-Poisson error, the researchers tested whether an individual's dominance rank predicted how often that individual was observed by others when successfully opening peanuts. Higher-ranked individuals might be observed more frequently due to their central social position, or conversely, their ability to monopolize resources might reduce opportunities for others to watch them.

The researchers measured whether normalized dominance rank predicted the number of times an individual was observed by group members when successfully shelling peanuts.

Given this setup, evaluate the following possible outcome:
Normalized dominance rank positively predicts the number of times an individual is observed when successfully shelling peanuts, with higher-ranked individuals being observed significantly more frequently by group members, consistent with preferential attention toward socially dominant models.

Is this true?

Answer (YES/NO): YES